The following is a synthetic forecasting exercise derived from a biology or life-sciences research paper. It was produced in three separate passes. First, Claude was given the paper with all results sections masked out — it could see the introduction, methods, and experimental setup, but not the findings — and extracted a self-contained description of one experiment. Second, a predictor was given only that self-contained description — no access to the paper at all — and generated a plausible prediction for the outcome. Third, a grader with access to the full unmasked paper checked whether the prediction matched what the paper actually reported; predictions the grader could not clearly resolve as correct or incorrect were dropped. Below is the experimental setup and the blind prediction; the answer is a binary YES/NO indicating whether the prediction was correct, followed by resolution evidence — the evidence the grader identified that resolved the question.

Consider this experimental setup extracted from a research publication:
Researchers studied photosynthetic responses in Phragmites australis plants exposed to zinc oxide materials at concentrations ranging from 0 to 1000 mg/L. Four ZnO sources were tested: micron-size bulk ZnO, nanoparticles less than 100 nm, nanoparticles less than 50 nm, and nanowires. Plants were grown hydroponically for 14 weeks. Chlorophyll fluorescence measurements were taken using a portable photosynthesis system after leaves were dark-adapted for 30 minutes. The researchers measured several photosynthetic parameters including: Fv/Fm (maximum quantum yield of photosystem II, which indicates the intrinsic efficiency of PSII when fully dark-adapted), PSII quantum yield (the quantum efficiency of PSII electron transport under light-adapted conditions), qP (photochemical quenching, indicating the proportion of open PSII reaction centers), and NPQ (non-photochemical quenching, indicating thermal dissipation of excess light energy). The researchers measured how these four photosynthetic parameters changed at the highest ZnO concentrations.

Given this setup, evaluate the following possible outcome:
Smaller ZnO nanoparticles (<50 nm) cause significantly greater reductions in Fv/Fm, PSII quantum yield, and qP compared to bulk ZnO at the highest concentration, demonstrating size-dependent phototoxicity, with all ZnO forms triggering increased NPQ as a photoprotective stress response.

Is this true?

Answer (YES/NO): NO